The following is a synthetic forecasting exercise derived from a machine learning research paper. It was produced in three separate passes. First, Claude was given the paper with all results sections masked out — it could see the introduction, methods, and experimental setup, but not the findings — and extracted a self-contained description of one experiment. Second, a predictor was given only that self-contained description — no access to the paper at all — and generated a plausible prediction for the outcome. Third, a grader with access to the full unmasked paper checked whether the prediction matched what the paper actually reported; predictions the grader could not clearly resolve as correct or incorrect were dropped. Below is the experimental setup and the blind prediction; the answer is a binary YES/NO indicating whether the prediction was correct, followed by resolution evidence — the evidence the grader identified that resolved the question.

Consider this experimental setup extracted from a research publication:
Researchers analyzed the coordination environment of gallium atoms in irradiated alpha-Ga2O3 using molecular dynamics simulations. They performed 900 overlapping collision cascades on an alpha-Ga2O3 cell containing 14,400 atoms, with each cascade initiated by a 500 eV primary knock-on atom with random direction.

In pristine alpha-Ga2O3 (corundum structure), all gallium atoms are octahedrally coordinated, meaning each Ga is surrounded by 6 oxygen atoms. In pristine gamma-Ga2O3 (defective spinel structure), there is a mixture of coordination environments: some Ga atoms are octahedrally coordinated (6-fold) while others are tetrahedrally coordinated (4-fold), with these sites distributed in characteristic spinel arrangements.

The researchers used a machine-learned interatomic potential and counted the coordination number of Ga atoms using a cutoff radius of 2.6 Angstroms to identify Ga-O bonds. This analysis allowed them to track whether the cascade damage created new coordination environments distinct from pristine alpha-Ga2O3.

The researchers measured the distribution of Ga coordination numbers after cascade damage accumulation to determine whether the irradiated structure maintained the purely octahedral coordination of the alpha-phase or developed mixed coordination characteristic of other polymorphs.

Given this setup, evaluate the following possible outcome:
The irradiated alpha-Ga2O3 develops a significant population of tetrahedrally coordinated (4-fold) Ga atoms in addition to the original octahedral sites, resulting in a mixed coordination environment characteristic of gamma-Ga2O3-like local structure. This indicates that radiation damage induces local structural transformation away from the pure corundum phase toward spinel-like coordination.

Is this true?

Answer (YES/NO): NO